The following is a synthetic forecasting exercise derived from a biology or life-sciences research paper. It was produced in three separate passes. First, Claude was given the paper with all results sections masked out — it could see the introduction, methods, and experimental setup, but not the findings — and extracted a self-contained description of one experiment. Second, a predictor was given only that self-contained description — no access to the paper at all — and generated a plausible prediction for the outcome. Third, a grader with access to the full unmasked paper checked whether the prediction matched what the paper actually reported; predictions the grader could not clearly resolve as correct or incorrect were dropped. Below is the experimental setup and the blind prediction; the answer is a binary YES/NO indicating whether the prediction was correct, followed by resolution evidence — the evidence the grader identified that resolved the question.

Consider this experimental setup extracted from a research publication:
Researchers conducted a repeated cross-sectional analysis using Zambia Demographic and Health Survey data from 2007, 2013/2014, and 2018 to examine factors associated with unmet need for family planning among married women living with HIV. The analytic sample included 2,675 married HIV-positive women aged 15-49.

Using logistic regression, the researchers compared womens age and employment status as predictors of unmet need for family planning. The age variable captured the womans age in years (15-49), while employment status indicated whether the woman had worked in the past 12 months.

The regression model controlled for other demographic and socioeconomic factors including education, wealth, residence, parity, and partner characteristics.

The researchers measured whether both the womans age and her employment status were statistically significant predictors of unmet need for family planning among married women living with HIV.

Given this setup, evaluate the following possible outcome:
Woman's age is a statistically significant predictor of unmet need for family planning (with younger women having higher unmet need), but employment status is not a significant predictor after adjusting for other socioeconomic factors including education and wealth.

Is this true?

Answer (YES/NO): NO